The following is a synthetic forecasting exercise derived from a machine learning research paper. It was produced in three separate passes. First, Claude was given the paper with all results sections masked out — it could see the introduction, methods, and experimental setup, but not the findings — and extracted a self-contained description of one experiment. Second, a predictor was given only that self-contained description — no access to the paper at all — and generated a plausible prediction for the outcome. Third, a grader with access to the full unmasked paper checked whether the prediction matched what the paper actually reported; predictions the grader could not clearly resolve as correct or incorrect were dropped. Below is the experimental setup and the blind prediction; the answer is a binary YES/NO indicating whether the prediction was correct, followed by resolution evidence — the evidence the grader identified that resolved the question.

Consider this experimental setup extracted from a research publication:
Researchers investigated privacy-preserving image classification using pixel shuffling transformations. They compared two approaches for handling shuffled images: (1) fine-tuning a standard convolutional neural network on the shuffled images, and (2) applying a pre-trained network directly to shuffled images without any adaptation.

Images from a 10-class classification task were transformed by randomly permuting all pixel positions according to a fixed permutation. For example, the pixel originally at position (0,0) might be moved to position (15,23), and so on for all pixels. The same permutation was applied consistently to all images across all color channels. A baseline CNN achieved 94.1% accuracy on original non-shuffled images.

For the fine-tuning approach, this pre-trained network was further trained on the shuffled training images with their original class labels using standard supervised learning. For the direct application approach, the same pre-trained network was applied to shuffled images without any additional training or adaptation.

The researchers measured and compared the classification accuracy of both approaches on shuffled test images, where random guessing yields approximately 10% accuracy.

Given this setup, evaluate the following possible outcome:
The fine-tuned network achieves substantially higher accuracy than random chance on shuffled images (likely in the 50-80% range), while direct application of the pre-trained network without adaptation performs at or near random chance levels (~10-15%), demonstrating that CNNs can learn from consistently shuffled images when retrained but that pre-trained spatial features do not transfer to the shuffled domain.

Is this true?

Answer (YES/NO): YES